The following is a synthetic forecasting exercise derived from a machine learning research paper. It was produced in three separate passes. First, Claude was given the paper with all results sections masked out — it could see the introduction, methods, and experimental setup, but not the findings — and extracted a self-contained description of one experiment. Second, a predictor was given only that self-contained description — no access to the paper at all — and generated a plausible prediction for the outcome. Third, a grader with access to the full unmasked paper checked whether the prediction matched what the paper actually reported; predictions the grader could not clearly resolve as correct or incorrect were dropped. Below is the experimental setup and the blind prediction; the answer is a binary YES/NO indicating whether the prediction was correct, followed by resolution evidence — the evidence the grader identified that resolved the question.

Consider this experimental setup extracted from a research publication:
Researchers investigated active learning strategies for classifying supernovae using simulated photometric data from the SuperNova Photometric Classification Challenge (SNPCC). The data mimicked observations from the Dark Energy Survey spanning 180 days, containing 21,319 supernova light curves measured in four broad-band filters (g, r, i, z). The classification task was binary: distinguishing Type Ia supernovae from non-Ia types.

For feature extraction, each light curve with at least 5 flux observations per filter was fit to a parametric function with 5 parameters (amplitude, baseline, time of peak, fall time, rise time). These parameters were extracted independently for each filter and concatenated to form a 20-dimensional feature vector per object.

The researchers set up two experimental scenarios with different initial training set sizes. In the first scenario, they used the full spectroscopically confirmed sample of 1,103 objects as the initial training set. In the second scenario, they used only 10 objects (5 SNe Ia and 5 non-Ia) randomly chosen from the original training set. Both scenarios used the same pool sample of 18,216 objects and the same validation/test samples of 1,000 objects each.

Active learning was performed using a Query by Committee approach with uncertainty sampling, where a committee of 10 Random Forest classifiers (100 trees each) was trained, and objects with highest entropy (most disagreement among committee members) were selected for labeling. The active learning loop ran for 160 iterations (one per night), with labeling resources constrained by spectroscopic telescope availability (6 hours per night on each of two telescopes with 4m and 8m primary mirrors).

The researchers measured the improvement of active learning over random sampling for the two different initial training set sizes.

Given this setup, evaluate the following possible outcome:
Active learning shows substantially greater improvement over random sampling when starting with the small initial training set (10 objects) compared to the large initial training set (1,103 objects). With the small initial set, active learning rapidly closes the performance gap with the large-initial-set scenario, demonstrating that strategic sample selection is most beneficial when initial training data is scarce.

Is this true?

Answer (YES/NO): YES